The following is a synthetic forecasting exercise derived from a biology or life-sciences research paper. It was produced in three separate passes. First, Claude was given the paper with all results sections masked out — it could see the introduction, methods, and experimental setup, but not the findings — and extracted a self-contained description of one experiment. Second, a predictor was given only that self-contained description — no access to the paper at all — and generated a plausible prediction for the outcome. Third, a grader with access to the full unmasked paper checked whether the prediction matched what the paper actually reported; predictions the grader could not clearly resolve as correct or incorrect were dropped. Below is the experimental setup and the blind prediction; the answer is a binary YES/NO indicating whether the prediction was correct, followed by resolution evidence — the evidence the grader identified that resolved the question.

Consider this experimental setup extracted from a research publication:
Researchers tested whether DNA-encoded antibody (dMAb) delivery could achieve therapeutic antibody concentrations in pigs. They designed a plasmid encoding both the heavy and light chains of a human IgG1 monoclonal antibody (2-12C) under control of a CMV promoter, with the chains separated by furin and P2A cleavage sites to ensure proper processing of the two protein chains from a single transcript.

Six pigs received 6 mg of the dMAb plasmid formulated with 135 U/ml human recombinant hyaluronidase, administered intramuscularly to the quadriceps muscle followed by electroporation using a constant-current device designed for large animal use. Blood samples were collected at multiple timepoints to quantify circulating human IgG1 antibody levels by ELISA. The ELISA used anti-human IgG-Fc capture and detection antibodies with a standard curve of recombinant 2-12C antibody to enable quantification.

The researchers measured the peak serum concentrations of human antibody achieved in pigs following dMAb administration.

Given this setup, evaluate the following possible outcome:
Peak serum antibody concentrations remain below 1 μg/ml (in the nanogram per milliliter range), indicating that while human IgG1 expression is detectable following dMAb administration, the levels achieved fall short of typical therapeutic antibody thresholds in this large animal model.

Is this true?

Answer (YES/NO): NO